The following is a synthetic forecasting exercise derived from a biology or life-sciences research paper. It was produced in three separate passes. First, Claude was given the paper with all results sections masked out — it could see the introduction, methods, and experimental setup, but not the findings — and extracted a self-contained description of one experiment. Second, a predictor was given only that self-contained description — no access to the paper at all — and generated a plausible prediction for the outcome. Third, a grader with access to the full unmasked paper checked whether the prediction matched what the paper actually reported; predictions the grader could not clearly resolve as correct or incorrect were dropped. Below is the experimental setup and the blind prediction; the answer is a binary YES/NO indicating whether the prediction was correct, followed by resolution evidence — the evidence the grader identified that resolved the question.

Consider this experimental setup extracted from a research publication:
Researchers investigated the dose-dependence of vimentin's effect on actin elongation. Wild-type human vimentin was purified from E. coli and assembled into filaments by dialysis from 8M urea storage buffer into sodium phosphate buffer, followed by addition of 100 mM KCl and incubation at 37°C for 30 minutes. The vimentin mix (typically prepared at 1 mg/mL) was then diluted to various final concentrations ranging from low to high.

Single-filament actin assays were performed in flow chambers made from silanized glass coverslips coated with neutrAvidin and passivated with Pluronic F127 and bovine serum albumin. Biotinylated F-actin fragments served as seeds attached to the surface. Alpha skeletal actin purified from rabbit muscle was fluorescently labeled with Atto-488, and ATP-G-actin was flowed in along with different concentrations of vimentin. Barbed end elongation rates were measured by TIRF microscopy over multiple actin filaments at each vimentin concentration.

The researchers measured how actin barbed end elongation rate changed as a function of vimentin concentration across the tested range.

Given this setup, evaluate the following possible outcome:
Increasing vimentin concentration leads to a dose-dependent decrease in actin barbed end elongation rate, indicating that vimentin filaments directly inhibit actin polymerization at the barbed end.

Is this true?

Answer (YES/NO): NO